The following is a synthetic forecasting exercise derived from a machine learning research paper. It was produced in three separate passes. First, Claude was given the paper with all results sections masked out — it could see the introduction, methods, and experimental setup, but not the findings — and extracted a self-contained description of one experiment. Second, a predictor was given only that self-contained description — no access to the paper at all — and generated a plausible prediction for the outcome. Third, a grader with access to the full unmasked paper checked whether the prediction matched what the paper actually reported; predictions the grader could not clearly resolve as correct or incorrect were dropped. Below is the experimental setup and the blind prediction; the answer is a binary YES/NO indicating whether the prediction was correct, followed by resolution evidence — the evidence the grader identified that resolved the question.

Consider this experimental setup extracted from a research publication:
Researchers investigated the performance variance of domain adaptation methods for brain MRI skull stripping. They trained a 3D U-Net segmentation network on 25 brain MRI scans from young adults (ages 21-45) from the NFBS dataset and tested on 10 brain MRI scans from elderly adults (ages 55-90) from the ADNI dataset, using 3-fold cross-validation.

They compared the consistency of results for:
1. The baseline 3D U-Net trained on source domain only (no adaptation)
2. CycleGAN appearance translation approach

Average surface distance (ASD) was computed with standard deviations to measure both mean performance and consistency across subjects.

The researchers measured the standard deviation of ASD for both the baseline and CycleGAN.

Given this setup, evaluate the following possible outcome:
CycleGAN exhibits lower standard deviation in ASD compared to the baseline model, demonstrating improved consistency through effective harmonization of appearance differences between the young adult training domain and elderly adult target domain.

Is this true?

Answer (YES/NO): NO